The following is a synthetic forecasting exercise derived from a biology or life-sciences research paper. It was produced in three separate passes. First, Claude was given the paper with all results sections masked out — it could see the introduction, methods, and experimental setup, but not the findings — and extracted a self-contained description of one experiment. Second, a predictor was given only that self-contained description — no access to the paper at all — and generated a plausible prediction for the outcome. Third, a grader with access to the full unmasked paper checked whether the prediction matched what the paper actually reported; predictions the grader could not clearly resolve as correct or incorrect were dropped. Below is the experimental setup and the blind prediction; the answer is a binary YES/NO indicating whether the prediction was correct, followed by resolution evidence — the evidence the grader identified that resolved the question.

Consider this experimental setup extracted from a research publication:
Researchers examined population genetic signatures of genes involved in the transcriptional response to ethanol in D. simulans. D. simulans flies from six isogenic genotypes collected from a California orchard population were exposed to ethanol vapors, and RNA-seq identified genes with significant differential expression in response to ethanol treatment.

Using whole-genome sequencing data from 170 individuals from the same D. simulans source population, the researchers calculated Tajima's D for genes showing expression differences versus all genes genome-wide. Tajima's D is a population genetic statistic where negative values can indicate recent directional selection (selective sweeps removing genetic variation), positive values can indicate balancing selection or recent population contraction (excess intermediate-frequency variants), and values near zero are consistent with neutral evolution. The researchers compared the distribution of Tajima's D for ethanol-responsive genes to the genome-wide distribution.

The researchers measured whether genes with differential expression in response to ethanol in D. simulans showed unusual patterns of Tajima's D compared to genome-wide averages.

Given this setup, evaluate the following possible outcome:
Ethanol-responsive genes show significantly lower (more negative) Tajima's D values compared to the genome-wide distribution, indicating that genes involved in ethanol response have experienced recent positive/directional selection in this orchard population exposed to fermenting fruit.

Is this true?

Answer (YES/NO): NO